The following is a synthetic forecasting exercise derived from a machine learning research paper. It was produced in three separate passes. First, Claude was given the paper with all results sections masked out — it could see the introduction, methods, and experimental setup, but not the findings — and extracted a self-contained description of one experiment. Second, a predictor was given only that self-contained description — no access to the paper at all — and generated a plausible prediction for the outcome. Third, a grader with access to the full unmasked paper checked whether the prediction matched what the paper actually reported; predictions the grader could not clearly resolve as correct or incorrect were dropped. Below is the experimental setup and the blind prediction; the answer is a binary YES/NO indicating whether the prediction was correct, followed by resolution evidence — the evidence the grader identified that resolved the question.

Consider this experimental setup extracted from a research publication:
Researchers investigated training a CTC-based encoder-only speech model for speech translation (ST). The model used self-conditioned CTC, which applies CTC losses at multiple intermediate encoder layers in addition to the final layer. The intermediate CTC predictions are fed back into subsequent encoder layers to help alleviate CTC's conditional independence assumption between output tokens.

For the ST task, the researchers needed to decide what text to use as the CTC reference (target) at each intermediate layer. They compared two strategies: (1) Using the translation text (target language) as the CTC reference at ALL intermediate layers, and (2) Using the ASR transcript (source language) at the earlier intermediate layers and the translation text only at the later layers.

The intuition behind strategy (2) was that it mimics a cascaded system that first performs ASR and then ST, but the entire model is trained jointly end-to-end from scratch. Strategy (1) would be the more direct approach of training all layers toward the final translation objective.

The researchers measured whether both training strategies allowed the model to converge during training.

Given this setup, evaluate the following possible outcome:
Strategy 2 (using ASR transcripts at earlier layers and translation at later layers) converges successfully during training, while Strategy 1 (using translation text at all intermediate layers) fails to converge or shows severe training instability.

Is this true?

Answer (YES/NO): YES